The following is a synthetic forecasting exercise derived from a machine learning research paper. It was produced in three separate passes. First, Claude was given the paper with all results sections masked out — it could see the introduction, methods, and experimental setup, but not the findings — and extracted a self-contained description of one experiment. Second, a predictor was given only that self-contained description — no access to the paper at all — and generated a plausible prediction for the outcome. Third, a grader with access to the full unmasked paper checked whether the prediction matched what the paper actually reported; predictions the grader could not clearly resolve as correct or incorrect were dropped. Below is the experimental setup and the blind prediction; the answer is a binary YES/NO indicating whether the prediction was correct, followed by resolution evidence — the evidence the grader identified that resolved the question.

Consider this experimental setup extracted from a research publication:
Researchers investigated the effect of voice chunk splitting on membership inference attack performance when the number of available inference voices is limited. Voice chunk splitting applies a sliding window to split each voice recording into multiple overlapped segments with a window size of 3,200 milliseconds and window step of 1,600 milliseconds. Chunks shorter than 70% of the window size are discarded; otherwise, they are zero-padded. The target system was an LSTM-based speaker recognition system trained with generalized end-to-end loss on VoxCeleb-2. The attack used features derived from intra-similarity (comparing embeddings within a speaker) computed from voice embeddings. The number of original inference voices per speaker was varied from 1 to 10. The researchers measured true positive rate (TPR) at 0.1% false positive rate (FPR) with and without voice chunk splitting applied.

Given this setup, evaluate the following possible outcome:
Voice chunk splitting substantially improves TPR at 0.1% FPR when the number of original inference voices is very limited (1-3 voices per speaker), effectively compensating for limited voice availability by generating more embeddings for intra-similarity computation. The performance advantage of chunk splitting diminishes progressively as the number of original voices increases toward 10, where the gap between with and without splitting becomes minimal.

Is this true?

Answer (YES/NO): NO